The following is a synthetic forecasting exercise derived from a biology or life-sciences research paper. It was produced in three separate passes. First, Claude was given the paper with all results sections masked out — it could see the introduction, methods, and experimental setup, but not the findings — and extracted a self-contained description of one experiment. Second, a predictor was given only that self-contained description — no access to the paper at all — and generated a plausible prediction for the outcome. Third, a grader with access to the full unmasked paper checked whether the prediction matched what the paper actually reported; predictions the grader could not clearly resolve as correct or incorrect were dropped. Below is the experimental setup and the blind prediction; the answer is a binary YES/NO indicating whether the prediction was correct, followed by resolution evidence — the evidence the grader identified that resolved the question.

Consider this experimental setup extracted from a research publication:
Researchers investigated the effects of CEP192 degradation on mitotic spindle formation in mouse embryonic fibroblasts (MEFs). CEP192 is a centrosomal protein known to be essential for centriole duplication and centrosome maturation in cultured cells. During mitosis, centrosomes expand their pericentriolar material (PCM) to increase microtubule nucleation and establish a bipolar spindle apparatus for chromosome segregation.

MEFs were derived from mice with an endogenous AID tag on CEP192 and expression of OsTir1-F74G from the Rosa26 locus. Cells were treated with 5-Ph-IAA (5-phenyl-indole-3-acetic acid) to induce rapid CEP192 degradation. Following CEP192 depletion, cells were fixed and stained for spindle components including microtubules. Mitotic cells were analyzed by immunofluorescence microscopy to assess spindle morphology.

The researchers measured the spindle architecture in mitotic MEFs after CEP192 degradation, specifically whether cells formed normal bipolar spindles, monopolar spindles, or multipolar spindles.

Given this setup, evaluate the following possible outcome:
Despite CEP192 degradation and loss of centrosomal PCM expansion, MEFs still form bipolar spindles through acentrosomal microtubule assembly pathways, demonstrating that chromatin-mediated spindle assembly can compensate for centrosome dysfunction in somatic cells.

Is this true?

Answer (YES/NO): NO